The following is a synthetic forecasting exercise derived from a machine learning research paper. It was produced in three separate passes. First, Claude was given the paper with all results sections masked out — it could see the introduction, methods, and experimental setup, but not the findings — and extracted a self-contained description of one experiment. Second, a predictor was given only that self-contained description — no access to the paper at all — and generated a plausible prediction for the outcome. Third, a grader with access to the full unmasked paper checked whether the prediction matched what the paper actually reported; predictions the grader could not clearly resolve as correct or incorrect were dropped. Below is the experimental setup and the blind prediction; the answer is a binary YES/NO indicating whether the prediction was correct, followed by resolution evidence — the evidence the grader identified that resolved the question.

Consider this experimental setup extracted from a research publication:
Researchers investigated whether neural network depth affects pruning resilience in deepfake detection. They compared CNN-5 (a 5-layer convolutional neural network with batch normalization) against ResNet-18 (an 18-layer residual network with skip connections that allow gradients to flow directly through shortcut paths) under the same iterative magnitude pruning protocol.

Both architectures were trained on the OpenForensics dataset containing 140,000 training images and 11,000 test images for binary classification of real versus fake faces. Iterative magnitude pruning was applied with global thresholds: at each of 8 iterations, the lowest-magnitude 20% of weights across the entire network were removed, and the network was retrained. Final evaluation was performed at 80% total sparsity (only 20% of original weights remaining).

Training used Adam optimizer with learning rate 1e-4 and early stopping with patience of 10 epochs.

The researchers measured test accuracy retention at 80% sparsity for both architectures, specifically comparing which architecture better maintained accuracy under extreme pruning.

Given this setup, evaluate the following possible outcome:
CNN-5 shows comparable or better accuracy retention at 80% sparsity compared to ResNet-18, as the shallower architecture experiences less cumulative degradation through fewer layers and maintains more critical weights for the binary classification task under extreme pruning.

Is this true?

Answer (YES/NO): NO